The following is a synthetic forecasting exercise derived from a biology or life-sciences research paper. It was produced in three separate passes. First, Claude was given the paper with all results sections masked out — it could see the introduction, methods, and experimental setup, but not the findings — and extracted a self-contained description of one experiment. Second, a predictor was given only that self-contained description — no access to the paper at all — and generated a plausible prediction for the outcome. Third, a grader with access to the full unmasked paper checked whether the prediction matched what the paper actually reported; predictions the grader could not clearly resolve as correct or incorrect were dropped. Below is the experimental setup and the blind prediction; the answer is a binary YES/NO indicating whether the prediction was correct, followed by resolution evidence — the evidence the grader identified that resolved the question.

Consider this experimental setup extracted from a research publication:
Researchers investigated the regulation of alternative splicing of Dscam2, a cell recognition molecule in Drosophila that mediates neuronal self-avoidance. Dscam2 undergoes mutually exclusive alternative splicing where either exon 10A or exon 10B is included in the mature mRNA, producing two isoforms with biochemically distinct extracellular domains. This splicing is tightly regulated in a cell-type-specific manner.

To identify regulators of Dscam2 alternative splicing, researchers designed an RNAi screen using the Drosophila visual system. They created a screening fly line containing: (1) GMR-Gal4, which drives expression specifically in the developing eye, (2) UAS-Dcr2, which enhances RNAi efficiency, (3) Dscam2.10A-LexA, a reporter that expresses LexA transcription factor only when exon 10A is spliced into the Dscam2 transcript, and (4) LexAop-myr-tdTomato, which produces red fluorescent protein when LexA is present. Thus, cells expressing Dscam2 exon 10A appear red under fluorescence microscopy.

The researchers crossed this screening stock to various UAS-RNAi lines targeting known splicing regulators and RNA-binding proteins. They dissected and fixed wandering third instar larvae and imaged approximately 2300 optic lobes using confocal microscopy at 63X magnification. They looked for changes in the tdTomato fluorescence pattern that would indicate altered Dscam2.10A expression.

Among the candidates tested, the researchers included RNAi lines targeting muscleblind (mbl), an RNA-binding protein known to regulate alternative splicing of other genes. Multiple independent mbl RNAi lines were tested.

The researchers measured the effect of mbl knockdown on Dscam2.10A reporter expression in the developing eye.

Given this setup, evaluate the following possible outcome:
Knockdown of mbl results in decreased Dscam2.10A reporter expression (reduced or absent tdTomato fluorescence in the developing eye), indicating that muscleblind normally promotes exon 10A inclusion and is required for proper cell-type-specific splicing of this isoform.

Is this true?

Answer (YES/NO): NO